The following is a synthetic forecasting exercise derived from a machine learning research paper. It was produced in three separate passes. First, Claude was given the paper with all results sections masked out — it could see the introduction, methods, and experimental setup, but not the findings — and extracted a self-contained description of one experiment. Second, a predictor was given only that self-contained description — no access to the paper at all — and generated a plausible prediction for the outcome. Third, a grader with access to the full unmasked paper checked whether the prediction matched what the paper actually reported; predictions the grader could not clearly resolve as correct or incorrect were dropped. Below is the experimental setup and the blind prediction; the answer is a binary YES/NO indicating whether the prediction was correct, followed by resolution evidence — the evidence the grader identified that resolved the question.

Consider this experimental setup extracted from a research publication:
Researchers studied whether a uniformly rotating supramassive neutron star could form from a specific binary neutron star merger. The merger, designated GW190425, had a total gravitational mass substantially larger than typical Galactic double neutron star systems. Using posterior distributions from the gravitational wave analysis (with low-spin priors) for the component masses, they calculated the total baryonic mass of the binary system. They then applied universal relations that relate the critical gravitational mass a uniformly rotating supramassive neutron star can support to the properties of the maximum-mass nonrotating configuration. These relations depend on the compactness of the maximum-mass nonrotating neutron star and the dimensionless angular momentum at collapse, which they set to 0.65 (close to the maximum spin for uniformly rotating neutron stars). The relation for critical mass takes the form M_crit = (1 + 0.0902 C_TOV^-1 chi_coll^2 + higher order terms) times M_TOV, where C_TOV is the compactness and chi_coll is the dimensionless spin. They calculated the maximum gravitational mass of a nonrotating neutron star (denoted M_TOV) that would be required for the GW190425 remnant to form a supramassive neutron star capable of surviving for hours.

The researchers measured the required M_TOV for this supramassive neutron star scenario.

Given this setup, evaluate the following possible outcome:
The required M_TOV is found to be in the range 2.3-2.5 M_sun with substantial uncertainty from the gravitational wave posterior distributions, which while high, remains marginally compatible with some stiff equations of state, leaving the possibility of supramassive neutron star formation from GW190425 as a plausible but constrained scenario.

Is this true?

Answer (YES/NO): NO